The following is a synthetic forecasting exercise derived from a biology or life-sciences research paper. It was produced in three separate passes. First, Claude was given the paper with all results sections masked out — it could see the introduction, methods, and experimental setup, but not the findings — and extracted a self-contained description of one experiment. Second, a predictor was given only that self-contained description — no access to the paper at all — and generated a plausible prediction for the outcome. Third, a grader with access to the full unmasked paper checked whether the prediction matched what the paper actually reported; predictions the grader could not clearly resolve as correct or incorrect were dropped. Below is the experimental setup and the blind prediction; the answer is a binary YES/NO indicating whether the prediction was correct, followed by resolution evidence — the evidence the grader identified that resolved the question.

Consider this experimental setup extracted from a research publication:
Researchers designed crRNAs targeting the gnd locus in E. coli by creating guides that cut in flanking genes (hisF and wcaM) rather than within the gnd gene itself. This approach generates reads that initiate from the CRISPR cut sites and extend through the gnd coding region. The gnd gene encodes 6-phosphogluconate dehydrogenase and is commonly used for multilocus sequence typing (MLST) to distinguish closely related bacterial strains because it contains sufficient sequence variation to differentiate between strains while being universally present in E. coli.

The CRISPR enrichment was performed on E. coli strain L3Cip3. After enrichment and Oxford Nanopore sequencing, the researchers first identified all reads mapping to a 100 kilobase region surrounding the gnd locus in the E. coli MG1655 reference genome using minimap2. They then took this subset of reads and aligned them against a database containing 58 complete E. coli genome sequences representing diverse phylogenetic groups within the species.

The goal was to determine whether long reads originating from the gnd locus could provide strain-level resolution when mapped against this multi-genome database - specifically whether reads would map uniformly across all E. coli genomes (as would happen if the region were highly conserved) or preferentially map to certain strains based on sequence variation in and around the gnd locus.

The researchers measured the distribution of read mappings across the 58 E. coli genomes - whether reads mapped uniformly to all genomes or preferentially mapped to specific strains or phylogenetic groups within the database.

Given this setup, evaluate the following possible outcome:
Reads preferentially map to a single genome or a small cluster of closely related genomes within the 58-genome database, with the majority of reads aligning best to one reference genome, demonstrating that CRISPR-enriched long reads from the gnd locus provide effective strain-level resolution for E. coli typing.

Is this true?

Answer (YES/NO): YES